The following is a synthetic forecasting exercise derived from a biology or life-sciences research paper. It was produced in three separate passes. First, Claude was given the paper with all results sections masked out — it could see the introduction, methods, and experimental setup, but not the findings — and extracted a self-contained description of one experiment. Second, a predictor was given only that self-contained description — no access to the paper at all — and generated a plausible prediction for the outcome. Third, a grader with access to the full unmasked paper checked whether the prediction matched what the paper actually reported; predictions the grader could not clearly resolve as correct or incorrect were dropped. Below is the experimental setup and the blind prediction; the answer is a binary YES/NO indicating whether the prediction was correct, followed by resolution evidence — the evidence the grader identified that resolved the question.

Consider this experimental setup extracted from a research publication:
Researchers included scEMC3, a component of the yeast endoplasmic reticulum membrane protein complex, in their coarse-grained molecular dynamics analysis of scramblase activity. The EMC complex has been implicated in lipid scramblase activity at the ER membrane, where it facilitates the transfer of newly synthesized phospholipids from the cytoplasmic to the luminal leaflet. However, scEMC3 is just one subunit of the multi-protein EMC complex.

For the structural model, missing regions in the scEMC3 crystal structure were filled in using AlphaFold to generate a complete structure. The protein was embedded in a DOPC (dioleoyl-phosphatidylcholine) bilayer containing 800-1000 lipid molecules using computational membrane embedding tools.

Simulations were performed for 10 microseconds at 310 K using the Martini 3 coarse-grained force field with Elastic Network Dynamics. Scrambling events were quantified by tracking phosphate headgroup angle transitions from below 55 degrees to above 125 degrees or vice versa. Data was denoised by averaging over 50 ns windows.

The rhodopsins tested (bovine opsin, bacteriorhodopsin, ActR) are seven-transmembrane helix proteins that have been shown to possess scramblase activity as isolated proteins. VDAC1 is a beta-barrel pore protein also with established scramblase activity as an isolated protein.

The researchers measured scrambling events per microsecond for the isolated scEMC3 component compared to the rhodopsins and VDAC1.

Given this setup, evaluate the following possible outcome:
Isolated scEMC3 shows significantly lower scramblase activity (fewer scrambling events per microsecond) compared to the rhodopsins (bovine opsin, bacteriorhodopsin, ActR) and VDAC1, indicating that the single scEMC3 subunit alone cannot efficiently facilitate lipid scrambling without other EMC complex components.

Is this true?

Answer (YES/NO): NO